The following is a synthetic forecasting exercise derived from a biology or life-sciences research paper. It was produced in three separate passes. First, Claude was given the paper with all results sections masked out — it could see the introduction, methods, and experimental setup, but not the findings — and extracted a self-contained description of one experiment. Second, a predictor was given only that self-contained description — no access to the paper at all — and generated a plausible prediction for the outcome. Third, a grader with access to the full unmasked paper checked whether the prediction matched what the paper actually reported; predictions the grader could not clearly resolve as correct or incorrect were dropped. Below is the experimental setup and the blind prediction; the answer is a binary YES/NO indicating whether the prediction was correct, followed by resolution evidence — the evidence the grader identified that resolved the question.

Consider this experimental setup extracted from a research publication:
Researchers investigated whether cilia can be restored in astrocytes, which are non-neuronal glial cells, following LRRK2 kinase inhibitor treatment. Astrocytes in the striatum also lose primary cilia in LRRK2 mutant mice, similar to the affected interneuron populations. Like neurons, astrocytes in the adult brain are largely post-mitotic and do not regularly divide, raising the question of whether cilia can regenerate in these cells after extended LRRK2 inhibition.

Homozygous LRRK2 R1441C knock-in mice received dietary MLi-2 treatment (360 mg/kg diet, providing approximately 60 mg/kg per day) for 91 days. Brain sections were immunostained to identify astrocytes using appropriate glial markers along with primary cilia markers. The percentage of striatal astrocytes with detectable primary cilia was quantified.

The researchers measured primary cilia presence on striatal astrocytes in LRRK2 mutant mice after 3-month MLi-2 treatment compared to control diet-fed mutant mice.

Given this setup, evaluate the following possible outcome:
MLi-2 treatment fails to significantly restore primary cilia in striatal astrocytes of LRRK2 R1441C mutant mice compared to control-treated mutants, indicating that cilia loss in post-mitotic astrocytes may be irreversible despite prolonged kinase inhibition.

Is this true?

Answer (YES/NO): NO